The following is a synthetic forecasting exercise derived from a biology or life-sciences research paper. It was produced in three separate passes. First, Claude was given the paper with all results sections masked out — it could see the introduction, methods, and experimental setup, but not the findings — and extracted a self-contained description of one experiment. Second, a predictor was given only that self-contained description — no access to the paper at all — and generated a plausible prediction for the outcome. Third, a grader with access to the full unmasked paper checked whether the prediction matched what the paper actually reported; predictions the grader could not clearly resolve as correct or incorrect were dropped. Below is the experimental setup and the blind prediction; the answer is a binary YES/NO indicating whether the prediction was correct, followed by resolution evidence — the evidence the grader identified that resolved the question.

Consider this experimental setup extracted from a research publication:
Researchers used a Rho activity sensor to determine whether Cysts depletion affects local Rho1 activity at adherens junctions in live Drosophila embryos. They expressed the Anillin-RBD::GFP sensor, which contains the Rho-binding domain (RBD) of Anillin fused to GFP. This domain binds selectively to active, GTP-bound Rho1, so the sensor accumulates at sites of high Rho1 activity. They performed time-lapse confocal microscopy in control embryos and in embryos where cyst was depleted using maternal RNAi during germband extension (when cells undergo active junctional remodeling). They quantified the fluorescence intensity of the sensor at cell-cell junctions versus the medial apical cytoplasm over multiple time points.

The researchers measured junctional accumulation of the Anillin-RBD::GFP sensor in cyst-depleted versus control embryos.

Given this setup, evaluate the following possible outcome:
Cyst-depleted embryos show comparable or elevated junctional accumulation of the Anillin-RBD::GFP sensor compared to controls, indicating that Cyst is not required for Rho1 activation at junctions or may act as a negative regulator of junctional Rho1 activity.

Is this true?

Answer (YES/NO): NO